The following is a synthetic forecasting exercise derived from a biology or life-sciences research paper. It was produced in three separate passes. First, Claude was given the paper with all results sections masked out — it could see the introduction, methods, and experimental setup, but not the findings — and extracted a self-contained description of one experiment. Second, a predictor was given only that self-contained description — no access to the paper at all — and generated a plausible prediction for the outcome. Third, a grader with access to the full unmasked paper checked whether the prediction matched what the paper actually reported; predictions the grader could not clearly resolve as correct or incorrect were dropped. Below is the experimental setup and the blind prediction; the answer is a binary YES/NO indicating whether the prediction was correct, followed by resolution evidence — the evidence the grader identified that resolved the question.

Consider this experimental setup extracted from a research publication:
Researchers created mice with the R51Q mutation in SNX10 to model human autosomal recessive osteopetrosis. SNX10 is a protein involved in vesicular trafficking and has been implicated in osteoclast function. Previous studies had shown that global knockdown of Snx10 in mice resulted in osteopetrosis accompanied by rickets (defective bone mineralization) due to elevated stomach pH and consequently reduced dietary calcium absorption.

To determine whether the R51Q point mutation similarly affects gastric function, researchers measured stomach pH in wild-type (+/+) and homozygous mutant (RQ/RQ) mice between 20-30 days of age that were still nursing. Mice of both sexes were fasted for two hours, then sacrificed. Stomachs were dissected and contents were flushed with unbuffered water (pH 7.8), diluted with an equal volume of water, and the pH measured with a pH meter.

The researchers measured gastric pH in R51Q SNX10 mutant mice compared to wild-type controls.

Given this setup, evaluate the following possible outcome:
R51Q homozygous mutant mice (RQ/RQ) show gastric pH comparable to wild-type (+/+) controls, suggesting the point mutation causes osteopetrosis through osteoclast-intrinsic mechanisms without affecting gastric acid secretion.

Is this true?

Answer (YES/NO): YES